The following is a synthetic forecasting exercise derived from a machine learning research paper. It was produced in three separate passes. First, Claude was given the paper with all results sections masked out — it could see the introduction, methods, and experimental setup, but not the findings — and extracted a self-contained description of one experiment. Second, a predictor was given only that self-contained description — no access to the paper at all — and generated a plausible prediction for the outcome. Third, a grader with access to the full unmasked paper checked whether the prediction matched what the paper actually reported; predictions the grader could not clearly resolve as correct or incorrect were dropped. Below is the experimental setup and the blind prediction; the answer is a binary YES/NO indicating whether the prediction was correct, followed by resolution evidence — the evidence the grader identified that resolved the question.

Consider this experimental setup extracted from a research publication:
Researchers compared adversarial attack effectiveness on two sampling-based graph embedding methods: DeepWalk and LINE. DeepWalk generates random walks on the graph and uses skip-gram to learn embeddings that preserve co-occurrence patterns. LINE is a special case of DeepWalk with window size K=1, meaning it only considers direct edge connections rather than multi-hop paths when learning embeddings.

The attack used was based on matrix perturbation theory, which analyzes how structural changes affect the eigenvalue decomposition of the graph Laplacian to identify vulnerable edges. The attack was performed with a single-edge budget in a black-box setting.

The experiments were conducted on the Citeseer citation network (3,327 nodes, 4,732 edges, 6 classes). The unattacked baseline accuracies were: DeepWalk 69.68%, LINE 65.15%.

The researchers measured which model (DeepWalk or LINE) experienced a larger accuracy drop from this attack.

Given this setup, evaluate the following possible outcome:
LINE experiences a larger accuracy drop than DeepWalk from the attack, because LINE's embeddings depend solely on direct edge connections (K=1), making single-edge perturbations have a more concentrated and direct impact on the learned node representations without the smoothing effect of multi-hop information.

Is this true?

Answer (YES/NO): YES